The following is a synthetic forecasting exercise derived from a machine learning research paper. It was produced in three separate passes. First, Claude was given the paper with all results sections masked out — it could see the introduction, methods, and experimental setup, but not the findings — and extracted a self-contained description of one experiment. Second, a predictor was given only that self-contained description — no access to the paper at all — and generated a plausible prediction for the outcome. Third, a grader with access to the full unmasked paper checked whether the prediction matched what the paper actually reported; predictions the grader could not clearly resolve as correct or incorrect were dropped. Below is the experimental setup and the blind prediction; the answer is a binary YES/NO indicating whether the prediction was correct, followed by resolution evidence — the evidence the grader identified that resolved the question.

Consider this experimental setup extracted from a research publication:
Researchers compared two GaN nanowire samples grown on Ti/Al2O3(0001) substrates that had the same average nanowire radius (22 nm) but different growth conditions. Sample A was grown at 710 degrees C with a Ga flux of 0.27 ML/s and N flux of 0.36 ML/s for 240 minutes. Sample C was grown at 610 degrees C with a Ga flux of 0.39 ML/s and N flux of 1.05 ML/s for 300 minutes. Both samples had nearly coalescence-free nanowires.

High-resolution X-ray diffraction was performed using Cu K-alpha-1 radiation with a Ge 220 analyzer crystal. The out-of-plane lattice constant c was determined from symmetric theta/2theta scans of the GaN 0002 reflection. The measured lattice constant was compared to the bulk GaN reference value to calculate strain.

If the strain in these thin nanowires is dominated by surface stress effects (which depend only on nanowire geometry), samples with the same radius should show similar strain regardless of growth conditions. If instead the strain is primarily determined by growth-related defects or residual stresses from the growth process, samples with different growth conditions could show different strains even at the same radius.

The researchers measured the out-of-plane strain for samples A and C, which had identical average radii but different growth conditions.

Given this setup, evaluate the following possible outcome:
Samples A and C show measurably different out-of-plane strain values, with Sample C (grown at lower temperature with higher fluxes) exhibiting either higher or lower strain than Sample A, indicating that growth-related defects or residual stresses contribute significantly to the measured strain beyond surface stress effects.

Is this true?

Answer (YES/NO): NO